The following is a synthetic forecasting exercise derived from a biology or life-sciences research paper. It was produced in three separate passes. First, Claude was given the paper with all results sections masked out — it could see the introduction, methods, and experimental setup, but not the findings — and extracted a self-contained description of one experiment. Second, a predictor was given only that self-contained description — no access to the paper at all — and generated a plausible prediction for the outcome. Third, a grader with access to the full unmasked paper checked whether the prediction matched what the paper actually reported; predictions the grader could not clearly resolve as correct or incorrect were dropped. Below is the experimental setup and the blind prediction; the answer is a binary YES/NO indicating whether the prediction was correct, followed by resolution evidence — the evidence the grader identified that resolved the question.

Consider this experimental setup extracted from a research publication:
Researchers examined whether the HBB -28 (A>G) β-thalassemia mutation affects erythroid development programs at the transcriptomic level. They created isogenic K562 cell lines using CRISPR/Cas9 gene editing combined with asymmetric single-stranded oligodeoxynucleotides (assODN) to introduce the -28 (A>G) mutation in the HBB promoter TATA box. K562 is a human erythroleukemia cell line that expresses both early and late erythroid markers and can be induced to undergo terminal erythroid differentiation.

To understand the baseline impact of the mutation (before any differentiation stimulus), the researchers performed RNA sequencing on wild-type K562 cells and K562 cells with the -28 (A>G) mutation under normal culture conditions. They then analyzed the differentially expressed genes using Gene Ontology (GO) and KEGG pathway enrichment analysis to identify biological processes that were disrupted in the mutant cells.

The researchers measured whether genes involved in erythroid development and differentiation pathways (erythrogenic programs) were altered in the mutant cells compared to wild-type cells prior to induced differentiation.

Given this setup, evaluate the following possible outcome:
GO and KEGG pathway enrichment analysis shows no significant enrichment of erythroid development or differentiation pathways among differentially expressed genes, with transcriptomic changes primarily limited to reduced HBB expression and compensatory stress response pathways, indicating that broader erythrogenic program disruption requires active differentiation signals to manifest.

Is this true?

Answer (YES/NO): NO